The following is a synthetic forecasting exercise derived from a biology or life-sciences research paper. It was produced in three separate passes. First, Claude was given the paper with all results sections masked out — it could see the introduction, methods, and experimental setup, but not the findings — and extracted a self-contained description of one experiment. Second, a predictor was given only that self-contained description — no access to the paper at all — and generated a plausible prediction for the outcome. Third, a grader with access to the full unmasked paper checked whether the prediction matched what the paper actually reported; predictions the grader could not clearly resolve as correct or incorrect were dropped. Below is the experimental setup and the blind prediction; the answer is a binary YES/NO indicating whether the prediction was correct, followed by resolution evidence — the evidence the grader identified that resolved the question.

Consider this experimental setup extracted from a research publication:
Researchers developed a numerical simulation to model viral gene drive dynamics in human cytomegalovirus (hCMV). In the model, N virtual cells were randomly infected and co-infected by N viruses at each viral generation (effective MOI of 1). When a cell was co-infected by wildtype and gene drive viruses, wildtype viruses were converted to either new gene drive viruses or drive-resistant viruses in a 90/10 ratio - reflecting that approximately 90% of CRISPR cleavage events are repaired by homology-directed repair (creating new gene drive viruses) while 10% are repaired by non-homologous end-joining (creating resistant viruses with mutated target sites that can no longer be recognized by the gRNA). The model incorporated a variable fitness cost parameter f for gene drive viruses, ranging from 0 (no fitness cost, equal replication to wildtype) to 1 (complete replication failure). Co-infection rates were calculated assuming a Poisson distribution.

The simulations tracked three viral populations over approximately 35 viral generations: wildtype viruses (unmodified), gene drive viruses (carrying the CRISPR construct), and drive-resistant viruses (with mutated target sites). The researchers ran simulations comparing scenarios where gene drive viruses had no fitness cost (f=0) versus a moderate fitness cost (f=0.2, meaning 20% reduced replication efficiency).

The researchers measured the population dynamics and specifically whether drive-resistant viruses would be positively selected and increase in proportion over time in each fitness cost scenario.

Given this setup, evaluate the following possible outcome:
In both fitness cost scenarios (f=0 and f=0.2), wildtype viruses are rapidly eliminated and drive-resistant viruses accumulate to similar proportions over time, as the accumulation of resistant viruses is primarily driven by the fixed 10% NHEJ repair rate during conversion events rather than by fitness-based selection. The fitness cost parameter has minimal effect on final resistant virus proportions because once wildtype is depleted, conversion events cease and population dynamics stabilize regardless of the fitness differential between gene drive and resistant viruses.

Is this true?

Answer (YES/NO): NO